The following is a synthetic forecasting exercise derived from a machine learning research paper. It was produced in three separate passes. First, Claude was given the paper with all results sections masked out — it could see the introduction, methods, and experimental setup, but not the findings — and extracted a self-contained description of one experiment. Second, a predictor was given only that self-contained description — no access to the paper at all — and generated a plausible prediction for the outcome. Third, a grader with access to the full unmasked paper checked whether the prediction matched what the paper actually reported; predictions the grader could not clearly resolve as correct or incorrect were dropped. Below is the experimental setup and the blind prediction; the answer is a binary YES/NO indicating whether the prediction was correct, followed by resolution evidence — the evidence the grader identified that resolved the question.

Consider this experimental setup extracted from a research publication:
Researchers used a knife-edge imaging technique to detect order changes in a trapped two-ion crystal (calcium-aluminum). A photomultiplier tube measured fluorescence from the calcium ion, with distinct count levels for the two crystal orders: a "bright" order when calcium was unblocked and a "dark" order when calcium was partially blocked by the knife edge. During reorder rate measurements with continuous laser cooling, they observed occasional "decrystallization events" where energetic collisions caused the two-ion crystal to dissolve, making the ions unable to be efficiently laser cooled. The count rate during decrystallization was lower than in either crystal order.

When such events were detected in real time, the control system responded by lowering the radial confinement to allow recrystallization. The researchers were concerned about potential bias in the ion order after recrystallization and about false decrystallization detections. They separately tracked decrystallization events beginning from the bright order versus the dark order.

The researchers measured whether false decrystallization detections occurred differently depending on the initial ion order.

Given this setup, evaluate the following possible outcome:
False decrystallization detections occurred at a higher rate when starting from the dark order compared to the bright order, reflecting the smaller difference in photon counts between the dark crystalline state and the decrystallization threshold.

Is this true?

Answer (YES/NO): YES